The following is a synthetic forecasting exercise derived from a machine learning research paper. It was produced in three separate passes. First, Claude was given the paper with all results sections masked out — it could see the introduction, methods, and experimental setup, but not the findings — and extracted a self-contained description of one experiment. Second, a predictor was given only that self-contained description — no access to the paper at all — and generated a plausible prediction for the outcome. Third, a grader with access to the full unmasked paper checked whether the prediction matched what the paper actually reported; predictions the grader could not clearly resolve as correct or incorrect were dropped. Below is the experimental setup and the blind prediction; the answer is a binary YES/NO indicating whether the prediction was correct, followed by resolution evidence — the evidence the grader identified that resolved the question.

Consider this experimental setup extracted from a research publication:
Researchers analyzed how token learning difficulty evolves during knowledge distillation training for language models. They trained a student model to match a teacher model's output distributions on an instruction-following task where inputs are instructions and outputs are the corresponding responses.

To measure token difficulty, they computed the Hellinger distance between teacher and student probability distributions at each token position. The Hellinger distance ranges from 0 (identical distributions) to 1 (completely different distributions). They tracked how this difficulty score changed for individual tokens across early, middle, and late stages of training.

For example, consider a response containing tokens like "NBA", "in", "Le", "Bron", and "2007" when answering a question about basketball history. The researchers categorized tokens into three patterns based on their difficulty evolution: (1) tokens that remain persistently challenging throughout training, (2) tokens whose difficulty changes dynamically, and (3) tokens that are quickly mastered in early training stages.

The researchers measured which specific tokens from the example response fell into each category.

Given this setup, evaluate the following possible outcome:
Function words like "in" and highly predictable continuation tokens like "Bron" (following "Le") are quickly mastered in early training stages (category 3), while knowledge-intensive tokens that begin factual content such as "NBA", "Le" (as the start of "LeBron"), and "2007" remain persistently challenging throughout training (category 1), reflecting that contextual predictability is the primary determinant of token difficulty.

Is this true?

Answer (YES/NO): NO